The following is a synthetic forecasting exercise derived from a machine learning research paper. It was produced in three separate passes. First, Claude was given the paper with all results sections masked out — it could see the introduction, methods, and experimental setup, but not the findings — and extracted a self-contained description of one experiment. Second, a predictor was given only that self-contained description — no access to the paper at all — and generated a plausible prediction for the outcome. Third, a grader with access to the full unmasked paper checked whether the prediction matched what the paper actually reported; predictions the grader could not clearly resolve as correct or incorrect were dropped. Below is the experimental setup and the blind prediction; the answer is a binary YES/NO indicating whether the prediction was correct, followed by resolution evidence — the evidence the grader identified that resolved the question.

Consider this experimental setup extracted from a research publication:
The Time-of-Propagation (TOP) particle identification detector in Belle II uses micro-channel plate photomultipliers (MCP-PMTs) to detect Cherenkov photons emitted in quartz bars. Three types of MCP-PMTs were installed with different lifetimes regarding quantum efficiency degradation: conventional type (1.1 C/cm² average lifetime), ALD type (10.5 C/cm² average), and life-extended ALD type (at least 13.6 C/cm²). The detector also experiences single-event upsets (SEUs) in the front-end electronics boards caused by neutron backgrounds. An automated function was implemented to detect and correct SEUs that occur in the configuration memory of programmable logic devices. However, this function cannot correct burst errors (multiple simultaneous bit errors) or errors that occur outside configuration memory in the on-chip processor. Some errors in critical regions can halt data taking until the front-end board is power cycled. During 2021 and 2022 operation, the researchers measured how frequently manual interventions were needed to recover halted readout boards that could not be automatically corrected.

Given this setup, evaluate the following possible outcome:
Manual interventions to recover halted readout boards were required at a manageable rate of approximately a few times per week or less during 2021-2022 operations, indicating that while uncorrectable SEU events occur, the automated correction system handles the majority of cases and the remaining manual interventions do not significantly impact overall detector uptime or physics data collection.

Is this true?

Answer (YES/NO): NO